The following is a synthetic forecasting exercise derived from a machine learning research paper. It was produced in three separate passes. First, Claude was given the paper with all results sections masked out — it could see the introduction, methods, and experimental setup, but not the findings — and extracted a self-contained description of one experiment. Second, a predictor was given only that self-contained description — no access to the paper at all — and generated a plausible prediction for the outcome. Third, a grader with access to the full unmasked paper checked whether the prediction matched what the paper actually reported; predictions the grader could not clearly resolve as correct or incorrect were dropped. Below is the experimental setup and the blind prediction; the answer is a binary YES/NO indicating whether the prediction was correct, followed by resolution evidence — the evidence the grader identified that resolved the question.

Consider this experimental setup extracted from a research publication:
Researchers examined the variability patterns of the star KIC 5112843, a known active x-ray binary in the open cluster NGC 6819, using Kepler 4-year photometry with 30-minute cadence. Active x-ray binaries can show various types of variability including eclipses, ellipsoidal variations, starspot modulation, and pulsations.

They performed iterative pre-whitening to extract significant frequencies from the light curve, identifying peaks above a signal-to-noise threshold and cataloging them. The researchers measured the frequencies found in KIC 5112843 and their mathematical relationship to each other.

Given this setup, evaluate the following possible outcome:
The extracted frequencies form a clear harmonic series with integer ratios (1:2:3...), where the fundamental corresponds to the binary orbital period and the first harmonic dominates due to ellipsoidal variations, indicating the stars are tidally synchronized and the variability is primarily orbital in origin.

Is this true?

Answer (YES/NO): NO